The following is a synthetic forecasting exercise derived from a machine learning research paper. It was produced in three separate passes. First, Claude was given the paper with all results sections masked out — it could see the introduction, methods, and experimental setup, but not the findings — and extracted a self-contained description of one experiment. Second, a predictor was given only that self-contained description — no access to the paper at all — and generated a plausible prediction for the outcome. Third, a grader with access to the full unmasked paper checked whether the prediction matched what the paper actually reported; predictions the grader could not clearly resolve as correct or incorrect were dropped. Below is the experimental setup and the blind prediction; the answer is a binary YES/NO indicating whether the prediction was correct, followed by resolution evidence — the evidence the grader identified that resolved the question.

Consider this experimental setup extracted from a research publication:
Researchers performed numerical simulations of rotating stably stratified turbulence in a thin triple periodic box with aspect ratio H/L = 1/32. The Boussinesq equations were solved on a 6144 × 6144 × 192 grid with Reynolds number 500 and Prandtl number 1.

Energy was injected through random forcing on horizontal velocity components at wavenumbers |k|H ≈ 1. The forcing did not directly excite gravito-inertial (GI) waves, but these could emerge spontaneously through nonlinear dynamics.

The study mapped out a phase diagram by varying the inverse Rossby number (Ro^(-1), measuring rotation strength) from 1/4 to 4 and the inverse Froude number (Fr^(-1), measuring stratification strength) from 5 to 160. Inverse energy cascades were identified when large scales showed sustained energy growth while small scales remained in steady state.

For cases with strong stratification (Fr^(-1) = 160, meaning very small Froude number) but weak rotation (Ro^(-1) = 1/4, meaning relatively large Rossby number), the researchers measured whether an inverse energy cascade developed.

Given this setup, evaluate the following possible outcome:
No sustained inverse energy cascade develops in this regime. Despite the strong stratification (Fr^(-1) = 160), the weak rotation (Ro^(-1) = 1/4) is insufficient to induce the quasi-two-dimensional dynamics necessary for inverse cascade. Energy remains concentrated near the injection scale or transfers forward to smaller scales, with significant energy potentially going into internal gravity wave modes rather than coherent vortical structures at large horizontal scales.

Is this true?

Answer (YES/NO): YES